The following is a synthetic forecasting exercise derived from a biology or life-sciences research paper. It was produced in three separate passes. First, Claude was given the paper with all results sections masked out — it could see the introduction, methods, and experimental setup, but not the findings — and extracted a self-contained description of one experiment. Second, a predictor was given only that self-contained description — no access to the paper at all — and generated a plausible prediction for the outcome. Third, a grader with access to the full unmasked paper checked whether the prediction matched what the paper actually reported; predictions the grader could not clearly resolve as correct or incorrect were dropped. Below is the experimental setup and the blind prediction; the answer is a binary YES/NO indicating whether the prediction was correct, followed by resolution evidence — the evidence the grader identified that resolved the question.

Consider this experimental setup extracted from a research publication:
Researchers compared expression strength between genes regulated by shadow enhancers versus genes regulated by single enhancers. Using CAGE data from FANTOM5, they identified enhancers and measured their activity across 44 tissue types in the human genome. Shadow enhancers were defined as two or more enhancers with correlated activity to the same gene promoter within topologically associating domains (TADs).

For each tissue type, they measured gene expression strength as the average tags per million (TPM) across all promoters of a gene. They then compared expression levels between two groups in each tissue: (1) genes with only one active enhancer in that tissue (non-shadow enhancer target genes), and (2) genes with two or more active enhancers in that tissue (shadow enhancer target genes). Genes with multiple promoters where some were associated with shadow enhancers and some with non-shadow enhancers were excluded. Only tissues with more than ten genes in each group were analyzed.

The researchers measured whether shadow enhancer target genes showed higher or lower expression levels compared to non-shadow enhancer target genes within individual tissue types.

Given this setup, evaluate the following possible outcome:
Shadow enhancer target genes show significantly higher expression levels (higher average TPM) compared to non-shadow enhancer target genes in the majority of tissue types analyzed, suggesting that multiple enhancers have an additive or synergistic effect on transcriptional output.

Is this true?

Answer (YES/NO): YES